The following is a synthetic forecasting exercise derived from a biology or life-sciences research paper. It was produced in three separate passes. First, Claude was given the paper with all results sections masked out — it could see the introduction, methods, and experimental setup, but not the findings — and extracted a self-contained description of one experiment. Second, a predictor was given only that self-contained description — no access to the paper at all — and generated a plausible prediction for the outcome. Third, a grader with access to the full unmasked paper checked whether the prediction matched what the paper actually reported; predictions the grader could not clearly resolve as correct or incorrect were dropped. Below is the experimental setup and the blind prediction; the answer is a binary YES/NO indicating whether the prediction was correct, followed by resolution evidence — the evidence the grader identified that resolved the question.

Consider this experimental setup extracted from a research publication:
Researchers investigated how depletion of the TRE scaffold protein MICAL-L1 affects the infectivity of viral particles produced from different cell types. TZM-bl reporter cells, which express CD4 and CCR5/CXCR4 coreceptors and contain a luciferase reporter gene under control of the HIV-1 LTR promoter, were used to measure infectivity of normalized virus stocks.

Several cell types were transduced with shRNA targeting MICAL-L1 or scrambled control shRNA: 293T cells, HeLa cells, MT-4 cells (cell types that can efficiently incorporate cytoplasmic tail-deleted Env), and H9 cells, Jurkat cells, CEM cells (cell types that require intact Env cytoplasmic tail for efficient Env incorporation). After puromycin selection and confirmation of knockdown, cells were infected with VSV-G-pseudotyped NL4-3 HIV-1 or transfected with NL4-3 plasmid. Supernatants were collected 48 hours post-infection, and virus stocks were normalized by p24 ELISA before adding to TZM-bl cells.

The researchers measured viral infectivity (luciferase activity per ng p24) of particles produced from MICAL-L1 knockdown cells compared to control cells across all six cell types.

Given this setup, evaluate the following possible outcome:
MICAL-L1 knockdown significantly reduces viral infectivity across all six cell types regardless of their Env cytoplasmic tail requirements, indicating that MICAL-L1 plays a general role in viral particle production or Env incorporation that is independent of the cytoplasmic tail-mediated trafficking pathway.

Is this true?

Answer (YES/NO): NO